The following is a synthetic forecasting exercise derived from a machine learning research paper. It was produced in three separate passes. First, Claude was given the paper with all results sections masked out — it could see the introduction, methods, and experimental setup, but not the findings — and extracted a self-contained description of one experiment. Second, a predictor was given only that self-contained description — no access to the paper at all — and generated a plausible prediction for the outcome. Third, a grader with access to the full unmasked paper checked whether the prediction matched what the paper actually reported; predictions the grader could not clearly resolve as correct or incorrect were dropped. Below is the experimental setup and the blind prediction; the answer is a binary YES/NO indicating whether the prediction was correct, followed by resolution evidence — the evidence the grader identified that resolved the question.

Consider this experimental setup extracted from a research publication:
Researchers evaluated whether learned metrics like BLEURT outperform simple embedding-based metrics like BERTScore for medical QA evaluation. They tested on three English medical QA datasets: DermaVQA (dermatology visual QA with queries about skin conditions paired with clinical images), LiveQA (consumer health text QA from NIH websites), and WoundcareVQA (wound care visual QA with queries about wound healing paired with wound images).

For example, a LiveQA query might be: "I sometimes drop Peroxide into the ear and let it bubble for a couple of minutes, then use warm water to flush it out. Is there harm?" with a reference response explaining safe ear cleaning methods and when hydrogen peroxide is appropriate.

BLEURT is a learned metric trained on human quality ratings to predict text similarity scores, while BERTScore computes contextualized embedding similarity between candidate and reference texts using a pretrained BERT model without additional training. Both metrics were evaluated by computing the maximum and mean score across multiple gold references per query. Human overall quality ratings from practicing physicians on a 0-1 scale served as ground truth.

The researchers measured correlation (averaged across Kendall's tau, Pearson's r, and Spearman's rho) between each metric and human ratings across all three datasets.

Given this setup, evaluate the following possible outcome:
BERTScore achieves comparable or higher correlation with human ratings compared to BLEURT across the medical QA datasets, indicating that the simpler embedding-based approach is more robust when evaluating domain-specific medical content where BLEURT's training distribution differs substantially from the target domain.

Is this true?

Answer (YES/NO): NO